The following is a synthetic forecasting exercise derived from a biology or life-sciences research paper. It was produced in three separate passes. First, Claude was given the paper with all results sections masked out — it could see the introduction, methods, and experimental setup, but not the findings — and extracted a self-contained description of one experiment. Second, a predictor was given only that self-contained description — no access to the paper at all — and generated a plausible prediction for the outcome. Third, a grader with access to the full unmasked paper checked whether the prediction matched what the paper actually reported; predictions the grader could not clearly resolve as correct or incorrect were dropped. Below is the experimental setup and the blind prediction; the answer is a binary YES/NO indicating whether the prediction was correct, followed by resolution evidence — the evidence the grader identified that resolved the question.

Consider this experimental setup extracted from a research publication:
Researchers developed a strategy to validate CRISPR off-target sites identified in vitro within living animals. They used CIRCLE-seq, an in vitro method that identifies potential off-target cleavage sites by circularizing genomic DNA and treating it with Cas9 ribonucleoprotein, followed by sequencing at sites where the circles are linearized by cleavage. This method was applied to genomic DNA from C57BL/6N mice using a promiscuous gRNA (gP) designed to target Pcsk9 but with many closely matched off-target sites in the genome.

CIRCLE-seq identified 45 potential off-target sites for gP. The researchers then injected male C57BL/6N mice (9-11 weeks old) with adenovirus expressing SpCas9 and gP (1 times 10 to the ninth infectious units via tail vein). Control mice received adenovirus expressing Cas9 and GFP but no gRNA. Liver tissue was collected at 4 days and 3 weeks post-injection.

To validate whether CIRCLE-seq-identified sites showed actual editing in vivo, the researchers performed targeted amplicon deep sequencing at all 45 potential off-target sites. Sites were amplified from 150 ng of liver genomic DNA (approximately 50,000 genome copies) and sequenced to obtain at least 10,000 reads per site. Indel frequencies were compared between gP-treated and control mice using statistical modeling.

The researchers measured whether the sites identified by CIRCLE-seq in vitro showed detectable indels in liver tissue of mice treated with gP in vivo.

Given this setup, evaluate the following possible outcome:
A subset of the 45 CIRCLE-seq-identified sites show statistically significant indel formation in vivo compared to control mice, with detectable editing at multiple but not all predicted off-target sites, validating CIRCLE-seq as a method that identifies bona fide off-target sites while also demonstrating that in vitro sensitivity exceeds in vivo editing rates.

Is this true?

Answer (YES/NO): YES